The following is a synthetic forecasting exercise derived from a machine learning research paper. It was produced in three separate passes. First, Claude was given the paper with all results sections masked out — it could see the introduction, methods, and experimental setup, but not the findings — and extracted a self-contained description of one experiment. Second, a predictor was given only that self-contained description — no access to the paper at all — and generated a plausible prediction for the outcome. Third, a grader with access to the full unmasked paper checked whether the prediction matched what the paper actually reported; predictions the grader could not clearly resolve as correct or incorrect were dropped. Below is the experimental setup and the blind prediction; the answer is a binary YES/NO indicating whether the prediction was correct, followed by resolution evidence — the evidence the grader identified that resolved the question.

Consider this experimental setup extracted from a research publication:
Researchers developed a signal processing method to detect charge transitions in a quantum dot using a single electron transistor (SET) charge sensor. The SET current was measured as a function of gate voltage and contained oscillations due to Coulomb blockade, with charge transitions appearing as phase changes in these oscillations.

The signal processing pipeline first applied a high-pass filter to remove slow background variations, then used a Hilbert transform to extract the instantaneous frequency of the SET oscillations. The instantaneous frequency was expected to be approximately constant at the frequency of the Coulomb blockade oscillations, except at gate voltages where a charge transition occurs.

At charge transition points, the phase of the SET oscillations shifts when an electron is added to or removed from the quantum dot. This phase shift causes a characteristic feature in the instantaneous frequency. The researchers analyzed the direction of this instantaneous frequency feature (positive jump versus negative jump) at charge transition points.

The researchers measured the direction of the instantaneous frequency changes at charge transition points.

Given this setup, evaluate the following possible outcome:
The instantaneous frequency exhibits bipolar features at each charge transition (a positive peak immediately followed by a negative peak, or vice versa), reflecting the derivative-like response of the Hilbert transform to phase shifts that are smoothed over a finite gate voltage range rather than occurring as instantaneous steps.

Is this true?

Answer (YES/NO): NO